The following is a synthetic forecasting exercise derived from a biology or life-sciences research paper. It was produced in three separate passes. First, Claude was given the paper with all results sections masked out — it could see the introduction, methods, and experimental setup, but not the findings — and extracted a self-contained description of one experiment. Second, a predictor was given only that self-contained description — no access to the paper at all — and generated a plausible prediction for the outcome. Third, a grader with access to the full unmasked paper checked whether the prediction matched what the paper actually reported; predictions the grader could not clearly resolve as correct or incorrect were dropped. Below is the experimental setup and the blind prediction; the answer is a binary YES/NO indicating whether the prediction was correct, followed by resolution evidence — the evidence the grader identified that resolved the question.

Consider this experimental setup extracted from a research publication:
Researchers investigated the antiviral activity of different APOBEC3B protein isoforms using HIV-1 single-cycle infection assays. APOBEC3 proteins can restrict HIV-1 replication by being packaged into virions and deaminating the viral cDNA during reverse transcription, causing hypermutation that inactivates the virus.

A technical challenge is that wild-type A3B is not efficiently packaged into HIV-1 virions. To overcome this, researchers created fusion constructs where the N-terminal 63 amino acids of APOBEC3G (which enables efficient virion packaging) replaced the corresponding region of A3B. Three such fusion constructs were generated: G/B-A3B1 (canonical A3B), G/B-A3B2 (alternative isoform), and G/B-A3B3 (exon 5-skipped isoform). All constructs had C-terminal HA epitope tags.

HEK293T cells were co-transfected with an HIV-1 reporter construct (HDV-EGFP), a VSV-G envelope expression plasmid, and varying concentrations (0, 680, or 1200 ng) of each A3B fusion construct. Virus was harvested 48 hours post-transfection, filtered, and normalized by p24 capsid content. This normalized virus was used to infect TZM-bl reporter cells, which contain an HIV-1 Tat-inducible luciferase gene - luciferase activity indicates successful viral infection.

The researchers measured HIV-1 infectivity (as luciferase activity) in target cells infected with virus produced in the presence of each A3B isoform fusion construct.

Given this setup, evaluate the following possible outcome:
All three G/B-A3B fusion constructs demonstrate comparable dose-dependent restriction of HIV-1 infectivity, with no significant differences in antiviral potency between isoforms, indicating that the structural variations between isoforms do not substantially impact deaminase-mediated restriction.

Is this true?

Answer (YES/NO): NO